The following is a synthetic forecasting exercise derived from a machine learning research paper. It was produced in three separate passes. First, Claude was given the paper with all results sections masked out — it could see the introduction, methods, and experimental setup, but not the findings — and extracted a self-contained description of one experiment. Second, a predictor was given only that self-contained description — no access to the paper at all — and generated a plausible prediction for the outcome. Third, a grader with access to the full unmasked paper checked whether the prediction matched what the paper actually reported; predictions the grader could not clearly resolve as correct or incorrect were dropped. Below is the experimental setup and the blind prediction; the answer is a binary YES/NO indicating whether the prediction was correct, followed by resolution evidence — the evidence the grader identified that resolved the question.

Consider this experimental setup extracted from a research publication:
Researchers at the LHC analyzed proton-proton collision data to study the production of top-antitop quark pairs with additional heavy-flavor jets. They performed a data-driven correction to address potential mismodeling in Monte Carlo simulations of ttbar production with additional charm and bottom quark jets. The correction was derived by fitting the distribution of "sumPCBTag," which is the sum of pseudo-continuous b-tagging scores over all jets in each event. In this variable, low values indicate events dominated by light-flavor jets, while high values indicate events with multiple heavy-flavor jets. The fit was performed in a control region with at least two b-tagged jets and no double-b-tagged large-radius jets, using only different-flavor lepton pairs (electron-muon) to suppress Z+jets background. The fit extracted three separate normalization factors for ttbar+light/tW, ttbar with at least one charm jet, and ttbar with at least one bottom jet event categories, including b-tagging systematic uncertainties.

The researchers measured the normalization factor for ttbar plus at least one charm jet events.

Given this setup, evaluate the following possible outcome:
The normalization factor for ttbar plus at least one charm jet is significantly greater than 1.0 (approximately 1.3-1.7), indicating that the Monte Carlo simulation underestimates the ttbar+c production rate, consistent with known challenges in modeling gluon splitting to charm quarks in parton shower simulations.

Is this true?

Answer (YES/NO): YES